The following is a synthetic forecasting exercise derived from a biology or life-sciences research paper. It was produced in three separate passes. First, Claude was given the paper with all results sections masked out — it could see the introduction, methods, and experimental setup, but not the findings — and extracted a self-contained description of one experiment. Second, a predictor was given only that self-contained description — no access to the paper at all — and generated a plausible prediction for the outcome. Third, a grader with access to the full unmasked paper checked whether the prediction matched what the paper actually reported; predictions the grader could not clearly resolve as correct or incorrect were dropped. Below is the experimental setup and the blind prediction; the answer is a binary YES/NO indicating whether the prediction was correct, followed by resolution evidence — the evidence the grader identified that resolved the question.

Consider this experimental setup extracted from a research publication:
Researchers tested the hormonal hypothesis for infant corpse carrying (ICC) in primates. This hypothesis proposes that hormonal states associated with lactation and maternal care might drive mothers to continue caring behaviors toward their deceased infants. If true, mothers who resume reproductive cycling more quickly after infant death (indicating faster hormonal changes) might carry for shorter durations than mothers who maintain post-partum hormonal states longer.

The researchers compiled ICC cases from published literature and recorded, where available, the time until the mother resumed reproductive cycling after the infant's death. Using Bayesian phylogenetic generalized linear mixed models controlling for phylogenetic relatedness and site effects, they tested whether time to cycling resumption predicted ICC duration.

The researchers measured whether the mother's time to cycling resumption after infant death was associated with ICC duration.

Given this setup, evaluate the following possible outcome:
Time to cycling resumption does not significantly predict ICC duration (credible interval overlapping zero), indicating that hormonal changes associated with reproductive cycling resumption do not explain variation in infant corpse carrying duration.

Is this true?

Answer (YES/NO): YES